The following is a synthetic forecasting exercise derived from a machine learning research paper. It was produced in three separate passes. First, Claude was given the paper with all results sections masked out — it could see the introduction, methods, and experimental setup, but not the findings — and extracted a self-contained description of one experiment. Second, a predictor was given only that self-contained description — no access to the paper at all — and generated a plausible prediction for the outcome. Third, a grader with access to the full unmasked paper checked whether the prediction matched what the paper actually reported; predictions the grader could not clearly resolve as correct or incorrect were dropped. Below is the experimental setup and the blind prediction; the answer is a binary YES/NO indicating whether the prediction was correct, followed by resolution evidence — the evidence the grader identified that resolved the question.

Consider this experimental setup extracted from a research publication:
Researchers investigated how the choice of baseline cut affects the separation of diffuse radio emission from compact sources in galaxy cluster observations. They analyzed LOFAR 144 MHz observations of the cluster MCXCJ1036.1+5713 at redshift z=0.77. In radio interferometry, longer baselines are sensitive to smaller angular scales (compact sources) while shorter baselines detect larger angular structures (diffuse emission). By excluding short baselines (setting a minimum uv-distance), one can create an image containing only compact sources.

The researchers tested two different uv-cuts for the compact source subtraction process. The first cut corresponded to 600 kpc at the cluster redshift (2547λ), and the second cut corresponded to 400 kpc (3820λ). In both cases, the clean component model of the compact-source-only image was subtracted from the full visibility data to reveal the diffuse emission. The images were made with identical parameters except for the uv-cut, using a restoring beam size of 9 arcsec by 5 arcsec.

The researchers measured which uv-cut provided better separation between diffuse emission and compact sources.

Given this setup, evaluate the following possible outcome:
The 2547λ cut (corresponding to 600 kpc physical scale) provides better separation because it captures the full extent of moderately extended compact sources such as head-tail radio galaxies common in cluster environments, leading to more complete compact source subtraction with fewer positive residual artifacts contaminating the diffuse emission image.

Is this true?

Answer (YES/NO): NO